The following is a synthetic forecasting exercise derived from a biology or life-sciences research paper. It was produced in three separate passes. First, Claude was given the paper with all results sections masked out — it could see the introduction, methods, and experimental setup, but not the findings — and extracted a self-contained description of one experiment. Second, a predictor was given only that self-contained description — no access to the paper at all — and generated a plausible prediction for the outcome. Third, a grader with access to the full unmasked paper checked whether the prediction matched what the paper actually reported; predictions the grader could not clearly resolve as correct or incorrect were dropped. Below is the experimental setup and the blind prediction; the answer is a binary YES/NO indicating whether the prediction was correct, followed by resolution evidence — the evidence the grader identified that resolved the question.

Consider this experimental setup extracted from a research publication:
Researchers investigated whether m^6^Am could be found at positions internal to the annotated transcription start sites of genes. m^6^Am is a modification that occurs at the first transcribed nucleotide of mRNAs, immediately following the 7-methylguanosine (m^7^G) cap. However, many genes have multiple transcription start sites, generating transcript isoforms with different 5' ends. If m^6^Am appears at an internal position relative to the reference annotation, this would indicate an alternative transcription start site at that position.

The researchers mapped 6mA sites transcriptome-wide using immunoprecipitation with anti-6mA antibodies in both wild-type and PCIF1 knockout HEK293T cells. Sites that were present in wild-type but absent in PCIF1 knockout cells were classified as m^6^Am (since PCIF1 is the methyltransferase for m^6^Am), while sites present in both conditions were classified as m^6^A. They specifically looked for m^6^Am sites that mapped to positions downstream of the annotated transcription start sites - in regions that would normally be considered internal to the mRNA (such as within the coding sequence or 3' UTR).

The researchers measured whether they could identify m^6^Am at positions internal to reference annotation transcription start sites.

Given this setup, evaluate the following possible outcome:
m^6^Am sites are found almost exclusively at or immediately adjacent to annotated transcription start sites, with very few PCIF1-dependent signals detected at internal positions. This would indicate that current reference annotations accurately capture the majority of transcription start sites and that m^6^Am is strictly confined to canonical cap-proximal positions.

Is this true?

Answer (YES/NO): NO